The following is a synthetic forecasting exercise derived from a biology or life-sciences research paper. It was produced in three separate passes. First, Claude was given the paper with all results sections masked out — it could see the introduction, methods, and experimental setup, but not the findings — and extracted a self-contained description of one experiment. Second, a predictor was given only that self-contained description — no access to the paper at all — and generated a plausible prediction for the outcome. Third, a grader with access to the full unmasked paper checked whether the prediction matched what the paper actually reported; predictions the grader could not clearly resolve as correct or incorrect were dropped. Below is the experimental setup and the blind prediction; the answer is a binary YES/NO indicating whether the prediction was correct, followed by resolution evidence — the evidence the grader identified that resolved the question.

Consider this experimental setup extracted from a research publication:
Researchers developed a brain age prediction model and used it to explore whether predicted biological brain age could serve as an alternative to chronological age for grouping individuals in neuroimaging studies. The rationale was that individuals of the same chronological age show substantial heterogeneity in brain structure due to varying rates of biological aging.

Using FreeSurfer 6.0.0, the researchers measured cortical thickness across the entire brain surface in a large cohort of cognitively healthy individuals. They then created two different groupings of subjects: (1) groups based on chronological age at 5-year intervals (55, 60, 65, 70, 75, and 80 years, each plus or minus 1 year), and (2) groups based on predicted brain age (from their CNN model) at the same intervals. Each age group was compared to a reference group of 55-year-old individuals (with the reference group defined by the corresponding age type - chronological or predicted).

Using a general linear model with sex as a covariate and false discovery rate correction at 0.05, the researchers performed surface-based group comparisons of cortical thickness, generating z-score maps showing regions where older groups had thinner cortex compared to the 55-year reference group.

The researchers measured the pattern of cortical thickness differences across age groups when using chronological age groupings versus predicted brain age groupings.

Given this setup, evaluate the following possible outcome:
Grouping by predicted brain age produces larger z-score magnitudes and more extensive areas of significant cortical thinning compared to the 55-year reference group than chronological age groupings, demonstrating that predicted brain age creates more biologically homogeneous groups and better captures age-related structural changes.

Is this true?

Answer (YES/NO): YES